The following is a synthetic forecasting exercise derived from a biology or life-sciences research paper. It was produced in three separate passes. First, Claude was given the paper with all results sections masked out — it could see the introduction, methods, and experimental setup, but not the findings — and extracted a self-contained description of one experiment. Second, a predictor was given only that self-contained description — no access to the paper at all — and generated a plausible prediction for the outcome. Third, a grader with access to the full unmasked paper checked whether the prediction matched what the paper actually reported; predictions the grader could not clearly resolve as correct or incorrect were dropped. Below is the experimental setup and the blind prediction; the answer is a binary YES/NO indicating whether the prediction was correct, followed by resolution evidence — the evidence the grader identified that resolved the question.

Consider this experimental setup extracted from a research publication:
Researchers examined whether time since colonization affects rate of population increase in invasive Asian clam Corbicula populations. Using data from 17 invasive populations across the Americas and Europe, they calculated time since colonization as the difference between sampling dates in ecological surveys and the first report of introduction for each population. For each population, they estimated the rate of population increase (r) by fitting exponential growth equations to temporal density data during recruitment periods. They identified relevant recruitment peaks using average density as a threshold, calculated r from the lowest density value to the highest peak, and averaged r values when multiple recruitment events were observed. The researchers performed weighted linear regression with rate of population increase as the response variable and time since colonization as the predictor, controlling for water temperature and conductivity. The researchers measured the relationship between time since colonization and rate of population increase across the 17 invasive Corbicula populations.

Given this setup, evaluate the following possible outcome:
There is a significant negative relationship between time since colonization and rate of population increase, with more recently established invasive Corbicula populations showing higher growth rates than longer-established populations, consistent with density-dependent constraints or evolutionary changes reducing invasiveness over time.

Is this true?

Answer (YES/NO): NO